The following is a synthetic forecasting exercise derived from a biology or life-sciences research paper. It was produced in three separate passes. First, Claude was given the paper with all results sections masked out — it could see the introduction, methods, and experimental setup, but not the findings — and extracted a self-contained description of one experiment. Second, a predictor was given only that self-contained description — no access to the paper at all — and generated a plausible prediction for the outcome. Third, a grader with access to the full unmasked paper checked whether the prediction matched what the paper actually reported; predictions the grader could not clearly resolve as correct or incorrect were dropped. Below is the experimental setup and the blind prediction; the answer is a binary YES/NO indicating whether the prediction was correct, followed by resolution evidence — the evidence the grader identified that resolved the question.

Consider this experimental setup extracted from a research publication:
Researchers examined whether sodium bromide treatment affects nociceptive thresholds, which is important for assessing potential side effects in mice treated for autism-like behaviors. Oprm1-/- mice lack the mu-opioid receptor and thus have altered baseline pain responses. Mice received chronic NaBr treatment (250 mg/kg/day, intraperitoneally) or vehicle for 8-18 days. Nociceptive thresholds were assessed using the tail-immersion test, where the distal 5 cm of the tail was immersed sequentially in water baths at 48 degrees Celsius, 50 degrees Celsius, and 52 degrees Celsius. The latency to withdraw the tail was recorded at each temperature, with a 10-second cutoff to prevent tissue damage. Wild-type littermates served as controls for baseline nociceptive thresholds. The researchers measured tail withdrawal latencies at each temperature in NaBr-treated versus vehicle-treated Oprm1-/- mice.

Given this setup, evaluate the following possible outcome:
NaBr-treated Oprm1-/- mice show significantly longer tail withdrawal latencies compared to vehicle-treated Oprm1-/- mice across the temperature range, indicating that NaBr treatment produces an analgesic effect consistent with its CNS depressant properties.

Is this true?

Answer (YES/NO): NO